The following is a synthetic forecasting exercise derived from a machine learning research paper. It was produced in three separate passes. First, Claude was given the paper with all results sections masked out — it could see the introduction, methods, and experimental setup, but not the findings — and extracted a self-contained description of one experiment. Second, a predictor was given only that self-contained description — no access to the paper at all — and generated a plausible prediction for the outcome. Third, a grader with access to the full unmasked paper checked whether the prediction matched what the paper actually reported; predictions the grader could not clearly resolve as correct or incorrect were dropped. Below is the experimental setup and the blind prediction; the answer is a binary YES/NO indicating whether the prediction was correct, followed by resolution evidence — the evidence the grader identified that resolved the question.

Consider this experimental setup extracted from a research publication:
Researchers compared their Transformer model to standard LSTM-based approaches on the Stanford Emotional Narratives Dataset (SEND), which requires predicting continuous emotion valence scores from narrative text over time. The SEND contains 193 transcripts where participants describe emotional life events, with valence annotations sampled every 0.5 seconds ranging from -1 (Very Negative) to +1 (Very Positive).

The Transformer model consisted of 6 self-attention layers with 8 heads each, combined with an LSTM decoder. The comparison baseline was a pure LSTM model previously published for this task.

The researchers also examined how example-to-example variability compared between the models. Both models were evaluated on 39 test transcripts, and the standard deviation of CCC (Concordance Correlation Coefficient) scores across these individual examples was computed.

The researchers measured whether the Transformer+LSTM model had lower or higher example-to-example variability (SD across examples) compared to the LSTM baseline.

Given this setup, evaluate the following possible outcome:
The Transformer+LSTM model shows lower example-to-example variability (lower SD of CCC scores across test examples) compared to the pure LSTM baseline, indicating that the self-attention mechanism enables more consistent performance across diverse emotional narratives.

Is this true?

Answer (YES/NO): NO